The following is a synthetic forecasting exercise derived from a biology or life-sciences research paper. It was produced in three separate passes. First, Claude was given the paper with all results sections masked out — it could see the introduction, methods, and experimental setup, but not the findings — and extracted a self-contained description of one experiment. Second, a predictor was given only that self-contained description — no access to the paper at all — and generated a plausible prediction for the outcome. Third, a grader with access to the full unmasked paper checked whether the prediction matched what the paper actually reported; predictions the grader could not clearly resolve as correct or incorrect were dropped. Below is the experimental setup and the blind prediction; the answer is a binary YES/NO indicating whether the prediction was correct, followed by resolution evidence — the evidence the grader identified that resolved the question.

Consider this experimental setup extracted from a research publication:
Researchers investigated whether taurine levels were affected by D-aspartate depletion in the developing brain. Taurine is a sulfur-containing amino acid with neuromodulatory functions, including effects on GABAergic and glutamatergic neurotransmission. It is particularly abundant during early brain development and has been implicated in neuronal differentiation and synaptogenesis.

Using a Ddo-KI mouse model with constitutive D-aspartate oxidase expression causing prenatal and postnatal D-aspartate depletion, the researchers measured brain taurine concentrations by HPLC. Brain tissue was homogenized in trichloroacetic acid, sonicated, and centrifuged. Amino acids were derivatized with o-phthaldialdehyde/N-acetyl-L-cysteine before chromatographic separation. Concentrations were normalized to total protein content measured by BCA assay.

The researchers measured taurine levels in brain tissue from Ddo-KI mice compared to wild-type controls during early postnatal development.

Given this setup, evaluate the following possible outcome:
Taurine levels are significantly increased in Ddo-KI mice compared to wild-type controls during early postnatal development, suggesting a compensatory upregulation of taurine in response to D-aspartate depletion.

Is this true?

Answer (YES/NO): NO